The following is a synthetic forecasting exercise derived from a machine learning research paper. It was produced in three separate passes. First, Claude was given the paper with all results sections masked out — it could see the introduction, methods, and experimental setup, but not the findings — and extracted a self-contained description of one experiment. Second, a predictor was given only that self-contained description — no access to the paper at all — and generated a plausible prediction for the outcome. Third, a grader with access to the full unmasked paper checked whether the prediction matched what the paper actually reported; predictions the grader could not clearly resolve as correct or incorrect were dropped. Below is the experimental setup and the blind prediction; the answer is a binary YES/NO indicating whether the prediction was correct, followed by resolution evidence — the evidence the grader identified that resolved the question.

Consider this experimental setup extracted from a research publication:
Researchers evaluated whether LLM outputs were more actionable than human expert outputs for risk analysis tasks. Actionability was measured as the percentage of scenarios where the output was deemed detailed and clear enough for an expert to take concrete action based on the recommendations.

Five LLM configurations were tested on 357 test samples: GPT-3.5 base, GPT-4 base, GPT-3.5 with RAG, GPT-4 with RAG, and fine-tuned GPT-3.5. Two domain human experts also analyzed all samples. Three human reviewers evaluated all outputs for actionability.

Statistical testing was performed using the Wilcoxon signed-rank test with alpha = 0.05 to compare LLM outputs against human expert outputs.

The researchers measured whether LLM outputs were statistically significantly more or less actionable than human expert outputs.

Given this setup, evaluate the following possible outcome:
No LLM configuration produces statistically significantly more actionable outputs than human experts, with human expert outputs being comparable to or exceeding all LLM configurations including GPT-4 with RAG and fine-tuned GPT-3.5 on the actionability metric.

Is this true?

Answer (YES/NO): NO